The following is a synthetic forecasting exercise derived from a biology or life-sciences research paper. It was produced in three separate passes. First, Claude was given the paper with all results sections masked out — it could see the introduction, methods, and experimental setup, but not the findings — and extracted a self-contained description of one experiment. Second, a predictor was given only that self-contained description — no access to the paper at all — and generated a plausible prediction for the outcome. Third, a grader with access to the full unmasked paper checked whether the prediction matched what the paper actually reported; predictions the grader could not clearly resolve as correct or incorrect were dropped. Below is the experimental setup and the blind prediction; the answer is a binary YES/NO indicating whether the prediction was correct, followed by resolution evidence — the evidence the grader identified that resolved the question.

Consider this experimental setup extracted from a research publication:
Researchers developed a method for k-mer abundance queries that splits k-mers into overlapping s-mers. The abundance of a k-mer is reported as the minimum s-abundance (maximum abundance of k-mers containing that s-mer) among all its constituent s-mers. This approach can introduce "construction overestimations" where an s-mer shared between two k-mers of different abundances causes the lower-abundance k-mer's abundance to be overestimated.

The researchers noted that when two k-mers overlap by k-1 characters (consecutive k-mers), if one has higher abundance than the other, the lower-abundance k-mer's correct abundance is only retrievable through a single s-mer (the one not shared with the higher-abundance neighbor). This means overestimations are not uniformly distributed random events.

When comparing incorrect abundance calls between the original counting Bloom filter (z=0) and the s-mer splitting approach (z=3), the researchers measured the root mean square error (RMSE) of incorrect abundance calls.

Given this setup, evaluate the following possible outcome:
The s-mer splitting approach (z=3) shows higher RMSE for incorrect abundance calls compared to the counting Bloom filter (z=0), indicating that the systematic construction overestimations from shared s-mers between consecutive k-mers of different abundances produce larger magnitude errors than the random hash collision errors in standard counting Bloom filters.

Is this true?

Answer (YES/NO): NO